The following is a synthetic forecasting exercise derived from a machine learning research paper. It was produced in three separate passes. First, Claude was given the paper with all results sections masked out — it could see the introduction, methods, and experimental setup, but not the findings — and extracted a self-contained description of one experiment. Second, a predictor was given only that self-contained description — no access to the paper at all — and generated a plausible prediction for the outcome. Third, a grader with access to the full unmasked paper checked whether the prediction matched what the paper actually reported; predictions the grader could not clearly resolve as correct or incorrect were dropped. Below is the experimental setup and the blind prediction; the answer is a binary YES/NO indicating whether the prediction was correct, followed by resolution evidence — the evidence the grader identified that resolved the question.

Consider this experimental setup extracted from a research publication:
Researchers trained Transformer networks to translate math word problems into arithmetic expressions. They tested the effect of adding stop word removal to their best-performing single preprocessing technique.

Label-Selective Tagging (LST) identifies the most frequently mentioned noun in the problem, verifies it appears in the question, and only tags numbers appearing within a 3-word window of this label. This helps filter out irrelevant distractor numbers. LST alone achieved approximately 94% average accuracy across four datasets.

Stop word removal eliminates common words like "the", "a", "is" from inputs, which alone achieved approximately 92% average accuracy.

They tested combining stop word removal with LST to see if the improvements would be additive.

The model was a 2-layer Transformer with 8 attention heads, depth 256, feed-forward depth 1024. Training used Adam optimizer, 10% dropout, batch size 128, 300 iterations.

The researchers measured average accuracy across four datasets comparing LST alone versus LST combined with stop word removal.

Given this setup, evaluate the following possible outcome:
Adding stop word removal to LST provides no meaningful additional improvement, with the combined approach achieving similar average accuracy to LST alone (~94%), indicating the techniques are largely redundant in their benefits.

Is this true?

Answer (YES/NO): NO